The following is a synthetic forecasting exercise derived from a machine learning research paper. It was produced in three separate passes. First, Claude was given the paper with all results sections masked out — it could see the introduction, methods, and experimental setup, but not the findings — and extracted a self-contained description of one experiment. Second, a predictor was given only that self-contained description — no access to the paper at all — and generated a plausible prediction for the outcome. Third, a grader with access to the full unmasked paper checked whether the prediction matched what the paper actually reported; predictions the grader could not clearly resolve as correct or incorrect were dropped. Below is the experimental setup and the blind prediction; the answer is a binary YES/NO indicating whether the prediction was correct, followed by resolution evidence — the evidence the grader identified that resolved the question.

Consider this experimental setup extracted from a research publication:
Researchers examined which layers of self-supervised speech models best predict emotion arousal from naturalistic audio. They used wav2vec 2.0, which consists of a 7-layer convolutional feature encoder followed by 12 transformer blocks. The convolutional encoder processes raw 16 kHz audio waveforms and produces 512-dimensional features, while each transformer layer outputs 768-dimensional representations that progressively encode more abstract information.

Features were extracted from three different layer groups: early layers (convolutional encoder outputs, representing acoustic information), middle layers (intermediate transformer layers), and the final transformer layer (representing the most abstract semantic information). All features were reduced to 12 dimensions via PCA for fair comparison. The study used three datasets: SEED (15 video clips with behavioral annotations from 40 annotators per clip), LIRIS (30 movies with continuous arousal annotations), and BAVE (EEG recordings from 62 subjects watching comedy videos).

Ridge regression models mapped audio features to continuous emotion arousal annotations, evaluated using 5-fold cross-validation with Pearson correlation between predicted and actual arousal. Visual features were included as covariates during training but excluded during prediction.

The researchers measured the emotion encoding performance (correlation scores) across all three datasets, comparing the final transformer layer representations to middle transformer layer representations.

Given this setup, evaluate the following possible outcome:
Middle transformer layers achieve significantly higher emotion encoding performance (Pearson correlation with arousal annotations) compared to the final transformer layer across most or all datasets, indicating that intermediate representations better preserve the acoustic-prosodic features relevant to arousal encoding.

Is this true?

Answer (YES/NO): YES